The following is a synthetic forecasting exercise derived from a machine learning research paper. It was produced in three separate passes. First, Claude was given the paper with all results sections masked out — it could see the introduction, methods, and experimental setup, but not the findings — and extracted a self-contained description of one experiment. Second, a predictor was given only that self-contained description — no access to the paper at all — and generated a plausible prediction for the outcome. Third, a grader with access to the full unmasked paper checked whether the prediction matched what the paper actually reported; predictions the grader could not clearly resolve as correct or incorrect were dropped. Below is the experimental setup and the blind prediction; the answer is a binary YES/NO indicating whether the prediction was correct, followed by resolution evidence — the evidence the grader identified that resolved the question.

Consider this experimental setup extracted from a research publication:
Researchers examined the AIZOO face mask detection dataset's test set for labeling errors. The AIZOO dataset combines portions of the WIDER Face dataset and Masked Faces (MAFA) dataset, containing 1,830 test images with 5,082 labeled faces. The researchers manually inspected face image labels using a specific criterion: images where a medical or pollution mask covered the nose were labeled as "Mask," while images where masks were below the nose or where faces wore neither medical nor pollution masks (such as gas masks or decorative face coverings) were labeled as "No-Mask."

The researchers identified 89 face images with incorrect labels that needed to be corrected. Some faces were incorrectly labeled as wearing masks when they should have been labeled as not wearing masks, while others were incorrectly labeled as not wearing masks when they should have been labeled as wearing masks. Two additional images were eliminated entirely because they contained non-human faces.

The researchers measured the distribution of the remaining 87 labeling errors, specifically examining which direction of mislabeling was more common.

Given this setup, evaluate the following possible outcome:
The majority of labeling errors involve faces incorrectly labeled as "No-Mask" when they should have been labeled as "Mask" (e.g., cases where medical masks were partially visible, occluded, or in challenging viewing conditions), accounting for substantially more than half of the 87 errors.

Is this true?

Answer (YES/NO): NO